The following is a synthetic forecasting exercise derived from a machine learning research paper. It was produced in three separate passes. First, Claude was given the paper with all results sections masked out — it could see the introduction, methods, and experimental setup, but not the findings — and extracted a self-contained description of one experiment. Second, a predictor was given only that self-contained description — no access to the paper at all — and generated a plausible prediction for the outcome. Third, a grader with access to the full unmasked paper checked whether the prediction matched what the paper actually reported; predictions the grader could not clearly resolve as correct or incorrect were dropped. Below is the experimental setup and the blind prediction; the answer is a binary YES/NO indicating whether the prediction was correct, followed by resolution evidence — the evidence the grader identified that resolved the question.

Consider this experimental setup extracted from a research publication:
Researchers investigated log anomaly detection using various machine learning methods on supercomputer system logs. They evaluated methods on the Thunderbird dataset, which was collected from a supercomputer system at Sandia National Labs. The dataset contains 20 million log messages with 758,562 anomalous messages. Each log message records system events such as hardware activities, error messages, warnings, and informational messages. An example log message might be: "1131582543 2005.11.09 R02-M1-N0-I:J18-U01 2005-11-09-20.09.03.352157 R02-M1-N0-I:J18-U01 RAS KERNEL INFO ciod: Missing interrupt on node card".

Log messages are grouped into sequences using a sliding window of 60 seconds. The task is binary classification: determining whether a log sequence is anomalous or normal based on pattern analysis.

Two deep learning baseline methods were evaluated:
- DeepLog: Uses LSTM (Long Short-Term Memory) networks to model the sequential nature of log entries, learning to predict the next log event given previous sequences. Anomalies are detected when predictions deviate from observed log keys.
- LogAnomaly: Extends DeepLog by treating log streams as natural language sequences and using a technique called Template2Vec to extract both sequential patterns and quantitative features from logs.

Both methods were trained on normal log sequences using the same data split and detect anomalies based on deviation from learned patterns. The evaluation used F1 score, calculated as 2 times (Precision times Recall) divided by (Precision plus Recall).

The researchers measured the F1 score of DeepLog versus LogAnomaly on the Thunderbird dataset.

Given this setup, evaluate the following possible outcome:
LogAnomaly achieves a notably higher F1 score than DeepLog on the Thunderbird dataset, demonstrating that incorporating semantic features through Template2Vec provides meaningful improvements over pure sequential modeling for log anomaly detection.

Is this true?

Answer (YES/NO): YES